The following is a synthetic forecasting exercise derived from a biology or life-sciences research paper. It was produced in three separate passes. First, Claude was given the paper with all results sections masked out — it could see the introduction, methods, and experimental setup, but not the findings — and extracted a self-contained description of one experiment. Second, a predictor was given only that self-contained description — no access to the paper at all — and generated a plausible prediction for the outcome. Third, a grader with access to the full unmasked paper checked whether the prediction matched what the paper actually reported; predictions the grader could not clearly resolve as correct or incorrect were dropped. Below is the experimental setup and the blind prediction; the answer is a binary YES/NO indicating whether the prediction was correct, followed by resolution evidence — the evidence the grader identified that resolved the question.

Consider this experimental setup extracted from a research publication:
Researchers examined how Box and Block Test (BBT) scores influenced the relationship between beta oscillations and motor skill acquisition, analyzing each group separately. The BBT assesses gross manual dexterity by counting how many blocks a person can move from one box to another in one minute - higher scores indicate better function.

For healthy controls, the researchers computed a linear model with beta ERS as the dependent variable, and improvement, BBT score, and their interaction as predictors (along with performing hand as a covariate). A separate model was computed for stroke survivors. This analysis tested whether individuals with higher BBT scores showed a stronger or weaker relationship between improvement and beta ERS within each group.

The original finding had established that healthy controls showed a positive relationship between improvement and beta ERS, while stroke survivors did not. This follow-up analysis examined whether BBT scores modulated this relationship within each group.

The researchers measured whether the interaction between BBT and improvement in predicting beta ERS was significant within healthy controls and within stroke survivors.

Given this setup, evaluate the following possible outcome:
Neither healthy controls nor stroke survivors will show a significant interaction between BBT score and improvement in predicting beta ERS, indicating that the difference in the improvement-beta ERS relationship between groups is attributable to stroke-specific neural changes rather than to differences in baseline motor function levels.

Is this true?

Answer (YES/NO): NO